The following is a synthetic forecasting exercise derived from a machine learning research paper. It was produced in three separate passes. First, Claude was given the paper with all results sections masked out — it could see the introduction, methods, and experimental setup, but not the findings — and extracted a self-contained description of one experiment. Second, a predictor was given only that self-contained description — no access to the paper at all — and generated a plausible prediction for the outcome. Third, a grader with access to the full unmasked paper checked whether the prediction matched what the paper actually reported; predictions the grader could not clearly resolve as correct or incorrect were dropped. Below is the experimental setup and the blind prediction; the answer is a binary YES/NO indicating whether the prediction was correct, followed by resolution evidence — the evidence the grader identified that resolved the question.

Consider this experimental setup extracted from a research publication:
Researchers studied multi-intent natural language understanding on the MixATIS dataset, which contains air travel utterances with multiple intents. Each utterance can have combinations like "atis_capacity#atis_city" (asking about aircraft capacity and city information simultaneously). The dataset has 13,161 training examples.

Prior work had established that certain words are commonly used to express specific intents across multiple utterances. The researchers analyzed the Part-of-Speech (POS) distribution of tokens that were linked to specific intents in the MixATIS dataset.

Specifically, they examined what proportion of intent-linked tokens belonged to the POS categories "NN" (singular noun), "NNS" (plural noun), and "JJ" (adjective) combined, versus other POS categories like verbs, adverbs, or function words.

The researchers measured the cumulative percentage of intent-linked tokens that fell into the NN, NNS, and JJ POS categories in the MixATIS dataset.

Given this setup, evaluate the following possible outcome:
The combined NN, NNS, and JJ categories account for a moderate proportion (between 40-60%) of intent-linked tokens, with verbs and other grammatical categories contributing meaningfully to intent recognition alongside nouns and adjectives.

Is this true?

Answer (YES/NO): NO